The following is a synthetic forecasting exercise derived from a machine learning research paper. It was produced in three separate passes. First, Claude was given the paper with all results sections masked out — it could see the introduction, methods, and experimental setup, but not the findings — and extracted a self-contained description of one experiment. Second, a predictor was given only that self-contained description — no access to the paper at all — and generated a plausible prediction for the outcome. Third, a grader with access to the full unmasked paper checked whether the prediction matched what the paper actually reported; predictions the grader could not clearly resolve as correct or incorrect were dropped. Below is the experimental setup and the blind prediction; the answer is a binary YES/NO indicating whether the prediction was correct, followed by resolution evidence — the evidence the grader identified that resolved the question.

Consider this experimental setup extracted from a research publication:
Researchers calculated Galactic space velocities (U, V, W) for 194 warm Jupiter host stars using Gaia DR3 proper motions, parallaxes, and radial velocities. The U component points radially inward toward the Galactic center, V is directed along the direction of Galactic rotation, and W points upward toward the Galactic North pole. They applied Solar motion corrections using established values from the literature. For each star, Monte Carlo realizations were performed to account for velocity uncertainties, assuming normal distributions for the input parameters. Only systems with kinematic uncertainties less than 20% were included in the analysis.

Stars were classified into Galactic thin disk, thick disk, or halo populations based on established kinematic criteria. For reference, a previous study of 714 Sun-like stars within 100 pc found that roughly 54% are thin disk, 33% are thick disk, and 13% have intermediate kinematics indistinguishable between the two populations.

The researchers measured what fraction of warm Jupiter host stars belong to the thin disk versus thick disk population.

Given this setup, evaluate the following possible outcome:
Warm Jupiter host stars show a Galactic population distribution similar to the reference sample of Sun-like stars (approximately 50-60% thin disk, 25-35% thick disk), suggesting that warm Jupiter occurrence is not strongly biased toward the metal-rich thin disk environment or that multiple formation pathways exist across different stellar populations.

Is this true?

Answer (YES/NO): NO